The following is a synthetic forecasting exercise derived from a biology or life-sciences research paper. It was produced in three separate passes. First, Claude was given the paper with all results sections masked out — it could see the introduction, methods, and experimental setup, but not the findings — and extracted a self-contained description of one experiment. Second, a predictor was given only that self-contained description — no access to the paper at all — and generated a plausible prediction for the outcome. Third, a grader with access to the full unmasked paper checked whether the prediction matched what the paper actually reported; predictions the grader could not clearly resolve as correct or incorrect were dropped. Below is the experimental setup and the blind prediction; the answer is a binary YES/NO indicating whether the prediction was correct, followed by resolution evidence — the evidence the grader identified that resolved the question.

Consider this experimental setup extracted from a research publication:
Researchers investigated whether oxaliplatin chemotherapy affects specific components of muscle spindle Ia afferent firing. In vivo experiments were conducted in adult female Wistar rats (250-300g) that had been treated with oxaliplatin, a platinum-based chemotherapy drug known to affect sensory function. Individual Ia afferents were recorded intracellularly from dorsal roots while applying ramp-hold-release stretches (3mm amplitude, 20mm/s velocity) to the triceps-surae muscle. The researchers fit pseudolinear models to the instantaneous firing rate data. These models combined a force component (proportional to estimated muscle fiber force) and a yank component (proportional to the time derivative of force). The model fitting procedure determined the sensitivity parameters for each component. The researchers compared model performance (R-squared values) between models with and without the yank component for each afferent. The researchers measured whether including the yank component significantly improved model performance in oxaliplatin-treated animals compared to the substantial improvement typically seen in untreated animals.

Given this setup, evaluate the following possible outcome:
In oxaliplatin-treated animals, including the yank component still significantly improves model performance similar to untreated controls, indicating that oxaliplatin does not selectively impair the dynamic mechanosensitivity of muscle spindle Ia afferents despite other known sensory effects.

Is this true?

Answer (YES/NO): NO